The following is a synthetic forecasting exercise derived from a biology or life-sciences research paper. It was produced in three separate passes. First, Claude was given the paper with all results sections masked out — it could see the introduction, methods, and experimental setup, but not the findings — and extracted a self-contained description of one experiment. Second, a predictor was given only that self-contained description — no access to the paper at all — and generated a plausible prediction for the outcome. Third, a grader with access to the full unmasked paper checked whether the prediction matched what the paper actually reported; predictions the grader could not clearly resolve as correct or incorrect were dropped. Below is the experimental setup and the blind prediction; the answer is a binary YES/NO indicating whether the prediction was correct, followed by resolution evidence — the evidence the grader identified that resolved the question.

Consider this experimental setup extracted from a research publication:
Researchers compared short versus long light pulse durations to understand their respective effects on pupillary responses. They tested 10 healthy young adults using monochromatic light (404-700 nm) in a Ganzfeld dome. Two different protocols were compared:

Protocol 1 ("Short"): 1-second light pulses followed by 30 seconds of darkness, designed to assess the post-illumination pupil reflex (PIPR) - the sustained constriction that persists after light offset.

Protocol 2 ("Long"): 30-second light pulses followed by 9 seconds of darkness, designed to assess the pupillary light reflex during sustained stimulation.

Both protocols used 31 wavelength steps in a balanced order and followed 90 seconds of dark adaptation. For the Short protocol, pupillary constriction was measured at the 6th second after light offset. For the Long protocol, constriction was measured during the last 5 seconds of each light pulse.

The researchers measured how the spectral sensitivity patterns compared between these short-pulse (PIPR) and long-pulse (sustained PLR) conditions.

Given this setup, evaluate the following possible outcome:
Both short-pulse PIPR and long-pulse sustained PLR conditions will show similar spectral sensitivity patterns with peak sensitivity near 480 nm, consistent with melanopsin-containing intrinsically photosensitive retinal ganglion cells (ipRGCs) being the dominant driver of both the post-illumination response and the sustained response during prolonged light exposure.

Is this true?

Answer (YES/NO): NO